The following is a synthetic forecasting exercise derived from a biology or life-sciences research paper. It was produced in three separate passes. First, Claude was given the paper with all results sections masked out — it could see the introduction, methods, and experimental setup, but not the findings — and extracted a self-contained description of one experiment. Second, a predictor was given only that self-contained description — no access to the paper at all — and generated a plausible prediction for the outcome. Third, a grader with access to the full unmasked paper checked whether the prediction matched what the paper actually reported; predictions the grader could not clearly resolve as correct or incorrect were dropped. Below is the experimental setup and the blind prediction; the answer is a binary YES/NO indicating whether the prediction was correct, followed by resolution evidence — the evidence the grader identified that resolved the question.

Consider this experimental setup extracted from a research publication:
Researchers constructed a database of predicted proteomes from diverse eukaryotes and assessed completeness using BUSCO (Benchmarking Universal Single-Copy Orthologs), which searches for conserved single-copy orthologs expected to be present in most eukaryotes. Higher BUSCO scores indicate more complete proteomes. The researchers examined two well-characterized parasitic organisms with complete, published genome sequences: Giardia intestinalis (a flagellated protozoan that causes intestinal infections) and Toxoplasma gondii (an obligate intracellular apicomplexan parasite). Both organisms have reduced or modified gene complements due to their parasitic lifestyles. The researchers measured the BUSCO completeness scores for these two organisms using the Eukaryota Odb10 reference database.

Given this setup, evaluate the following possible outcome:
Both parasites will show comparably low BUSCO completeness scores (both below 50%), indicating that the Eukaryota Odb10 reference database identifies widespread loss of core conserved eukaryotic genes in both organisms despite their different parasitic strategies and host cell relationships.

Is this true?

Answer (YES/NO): NO